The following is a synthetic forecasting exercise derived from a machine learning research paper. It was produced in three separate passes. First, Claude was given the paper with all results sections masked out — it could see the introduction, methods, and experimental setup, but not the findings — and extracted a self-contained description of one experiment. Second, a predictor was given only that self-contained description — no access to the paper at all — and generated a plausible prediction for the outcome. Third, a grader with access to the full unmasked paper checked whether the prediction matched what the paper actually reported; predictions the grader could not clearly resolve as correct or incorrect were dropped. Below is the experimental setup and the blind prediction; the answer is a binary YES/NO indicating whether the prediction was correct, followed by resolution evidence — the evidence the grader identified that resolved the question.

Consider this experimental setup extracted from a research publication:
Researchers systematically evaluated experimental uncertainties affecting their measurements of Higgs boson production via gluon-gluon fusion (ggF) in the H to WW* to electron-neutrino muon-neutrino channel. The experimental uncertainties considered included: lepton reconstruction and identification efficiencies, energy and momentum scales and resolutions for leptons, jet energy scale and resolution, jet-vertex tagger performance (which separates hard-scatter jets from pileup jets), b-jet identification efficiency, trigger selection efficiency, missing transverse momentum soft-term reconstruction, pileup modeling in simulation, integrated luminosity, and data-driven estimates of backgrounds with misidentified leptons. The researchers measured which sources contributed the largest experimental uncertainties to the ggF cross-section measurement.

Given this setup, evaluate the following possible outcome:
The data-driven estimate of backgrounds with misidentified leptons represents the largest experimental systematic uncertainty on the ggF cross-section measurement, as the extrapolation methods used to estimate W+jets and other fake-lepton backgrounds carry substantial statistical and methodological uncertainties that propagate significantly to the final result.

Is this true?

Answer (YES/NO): NO